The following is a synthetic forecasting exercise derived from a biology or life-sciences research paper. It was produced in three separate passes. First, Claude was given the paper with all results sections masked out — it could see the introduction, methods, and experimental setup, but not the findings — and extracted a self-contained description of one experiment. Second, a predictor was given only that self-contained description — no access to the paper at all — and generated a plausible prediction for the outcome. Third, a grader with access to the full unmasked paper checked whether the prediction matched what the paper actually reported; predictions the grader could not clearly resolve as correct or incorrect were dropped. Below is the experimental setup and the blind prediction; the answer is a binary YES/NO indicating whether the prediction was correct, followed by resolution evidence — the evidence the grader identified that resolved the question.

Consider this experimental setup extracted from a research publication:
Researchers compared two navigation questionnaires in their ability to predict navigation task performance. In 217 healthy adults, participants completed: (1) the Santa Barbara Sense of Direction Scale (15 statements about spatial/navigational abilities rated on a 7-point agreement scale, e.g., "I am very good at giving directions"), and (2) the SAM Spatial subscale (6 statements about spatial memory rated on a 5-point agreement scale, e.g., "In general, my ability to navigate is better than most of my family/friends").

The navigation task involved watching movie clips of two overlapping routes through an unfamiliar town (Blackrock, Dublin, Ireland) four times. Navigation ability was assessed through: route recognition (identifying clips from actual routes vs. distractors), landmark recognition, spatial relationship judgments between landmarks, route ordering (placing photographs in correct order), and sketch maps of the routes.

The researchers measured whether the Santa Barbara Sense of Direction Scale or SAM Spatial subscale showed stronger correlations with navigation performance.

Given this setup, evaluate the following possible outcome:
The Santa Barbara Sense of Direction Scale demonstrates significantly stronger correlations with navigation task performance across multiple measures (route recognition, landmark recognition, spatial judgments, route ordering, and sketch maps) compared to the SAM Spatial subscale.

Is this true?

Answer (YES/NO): NO